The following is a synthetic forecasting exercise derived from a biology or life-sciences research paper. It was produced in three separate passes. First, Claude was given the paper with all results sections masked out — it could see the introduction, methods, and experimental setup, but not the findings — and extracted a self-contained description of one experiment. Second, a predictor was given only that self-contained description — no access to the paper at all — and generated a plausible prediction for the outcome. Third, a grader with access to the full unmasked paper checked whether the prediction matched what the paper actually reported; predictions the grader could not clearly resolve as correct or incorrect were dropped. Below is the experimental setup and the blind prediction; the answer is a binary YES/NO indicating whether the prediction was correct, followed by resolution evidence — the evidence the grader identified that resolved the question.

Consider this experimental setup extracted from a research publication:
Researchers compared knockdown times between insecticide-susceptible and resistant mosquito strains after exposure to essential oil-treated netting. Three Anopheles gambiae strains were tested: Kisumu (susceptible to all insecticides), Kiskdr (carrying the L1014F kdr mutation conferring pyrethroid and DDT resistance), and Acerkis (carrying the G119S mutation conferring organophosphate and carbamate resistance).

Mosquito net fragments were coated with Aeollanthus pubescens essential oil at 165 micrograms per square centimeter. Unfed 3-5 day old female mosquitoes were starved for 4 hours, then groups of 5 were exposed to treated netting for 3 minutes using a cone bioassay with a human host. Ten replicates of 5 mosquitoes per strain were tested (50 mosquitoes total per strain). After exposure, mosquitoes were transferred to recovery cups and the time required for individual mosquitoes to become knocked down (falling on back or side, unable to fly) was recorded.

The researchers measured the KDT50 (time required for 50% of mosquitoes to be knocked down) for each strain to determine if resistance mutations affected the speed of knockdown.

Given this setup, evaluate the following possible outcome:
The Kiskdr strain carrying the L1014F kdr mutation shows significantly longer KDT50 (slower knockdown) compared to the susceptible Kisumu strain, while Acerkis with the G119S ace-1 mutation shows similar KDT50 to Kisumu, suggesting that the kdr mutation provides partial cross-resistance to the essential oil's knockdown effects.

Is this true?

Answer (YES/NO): NO